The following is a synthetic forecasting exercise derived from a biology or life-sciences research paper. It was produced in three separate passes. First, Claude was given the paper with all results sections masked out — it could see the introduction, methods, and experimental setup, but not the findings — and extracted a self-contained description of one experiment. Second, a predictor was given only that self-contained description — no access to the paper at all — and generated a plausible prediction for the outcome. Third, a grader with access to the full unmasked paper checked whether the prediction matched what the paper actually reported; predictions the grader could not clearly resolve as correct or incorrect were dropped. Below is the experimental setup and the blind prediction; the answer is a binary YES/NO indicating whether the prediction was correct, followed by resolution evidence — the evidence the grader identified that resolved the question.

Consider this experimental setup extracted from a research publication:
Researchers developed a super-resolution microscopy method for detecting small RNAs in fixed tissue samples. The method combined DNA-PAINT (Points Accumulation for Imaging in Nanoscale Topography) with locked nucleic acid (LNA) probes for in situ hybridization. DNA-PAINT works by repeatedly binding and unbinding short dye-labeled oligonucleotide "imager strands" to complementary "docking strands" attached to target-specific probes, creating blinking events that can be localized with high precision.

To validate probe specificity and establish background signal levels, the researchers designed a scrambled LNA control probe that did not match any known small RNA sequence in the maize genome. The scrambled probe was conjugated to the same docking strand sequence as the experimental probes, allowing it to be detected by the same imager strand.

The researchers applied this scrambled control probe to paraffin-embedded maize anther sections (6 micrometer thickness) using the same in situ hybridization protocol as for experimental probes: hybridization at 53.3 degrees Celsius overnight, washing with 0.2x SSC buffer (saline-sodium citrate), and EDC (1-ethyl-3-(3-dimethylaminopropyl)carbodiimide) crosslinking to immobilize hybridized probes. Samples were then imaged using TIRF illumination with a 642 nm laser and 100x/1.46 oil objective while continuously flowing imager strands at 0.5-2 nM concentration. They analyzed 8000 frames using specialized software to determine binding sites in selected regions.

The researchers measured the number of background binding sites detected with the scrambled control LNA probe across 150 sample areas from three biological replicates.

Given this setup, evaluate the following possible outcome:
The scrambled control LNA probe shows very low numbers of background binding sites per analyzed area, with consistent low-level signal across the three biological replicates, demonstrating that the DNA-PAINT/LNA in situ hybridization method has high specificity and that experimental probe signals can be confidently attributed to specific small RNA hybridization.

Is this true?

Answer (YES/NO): YES